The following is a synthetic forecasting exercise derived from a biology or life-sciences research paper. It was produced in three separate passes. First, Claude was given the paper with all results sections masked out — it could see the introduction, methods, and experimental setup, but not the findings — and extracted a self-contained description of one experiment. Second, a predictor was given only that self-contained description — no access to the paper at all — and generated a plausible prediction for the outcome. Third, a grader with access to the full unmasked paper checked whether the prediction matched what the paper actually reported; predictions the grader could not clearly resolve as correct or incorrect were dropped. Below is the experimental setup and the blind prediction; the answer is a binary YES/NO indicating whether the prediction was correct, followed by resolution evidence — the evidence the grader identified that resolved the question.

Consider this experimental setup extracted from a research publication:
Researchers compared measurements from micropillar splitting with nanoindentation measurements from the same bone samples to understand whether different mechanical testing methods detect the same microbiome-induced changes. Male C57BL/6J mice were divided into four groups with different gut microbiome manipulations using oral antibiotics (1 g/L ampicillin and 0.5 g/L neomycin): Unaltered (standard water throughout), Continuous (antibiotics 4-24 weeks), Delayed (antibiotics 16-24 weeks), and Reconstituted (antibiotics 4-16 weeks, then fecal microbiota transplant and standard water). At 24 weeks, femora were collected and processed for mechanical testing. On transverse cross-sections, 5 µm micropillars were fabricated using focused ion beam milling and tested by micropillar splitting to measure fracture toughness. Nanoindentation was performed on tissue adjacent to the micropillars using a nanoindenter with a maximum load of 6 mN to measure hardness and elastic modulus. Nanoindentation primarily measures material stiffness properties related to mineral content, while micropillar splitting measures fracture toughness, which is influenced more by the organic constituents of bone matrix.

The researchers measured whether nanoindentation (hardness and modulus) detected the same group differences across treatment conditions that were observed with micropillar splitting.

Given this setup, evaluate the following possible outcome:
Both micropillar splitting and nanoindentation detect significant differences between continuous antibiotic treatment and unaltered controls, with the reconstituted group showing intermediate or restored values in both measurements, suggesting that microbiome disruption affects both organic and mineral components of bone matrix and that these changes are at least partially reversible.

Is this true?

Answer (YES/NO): NO